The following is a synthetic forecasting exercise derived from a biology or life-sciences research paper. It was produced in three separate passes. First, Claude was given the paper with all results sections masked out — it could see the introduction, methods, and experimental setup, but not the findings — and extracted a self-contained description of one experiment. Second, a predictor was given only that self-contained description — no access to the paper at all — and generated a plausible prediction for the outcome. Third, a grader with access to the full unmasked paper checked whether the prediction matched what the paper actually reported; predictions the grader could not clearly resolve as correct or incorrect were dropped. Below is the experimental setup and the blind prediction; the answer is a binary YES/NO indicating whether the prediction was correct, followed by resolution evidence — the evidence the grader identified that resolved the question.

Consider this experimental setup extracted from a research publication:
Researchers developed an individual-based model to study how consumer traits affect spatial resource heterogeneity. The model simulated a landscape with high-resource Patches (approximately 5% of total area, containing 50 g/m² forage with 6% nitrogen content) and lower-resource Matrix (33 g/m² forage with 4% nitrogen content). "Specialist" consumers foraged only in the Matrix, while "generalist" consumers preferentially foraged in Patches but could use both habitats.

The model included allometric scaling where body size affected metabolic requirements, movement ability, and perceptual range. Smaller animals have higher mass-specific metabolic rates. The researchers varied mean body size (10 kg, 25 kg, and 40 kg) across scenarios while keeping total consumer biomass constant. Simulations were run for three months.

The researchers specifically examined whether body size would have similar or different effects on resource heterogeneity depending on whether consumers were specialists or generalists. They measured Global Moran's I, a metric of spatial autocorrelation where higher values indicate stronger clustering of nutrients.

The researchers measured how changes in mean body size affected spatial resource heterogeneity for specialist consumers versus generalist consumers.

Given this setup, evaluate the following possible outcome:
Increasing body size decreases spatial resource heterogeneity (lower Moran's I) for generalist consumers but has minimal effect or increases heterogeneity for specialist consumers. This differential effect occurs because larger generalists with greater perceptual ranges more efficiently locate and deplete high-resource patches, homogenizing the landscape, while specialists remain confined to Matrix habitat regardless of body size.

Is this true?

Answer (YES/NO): NO